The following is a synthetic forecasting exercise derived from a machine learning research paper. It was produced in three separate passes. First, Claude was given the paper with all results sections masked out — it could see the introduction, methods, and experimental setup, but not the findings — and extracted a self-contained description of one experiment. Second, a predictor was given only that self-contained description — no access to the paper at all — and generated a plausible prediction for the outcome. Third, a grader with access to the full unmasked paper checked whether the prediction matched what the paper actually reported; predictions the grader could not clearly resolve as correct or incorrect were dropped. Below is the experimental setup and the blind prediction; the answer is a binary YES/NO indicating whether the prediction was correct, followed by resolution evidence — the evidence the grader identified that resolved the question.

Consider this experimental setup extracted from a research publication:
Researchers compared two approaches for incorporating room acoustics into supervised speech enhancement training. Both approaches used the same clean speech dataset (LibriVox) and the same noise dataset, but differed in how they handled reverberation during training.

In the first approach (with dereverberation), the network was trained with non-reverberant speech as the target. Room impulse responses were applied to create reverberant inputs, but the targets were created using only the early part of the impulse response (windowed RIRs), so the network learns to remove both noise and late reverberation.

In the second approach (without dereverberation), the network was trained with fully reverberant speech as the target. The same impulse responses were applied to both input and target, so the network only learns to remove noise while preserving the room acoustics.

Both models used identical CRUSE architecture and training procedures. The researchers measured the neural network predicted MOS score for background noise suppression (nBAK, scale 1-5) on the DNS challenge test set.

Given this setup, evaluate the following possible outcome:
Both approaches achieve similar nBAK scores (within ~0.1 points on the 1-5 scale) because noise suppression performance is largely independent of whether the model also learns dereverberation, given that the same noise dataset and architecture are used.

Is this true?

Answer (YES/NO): NO